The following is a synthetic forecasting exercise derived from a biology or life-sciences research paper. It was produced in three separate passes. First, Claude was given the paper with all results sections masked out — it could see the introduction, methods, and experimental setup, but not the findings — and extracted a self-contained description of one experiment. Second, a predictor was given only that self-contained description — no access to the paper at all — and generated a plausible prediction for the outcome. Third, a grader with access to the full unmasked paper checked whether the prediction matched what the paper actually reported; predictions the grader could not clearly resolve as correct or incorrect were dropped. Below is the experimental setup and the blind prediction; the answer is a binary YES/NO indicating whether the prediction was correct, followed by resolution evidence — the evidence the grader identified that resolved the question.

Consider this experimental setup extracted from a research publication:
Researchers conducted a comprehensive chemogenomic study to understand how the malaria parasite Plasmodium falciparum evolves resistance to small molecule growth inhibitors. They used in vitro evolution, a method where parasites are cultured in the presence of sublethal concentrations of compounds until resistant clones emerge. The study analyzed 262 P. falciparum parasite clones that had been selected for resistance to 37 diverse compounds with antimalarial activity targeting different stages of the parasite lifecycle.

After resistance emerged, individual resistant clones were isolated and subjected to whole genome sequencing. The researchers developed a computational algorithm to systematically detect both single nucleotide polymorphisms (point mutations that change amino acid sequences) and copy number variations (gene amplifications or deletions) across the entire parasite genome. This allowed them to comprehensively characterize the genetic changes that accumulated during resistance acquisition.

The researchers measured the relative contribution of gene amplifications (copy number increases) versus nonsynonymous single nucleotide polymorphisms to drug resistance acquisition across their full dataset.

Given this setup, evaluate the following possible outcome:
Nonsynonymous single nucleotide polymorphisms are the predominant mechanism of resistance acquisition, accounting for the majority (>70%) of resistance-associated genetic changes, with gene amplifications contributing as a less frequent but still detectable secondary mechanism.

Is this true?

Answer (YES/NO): NO